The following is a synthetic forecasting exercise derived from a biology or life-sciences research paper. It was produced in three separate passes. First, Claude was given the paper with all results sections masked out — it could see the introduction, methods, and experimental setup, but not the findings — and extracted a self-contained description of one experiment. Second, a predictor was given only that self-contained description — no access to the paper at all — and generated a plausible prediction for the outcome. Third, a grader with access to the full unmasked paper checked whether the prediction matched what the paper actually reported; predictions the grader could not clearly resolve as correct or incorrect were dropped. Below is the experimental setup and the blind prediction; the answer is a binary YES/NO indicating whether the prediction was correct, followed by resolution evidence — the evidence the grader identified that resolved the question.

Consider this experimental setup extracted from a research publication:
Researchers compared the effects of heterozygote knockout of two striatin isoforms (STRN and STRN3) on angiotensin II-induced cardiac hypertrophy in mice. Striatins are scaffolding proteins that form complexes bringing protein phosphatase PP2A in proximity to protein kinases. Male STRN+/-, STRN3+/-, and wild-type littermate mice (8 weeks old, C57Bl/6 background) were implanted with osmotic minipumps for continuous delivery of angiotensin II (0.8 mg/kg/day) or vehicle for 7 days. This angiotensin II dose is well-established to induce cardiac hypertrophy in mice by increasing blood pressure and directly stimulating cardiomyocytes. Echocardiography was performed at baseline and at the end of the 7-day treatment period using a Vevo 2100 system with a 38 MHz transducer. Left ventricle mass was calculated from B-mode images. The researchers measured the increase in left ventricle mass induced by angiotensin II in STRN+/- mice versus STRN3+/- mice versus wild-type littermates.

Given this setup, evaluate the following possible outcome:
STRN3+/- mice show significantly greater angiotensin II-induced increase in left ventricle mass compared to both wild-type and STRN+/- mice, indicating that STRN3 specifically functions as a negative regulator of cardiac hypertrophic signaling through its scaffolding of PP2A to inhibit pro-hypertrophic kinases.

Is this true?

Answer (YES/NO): NO